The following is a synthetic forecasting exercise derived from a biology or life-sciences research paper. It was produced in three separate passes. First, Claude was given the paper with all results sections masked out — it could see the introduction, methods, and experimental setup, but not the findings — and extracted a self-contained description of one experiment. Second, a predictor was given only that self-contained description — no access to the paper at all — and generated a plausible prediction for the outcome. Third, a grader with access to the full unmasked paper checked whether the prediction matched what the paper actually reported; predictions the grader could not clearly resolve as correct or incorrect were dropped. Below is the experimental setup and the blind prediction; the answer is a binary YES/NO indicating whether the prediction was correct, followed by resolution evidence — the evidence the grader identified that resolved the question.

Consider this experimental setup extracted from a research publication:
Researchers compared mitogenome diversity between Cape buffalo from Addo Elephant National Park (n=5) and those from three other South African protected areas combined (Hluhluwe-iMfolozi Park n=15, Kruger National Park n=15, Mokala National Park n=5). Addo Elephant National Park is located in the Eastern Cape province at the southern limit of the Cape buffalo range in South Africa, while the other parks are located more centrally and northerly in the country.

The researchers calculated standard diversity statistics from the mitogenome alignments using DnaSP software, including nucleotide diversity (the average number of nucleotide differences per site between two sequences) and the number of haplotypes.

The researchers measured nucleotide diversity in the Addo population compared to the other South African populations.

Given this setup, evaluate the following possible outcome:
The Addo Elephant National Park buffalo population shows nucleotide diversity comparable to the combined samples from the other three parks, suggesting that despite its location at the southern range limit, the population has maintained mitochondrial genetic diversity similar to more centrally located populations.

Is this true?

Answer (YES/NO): NO